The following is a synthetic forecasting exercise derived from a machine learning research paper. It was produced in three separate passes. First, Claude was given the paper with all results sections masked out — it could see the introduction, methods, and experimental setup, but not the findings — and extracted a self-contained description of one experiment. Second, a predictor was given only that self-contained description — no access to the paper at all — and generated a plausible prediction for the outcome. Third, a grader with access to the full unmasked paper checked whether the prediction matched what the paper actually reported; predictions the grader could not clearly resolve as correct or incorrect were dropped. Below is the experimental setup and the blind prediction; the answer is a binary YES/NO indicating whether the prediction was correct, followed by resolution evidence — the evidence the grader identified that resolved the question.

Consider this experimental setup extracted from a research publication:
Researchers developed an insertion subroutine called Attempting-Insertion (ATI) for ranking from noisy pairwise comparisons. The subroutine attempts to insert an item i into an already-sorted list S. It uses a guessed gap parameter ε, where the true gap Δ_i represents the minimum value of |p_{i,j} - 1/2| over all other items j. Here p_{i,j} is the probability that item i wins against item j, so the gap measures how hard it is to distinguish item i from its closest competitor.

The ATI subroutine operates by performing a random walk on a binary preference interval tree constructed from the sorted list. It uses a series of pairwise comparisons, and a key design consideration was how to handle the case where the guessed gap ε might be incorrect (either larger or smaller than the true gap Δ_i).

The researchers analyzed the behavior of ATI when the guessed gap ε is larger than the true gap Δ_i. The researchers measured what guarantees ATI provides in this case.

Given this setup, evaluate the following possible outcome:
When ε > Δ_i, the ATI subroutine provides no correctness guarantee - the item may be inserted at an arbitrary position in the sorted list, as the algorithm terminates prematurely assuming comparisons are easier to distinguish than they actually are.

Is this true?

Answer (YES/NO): NO